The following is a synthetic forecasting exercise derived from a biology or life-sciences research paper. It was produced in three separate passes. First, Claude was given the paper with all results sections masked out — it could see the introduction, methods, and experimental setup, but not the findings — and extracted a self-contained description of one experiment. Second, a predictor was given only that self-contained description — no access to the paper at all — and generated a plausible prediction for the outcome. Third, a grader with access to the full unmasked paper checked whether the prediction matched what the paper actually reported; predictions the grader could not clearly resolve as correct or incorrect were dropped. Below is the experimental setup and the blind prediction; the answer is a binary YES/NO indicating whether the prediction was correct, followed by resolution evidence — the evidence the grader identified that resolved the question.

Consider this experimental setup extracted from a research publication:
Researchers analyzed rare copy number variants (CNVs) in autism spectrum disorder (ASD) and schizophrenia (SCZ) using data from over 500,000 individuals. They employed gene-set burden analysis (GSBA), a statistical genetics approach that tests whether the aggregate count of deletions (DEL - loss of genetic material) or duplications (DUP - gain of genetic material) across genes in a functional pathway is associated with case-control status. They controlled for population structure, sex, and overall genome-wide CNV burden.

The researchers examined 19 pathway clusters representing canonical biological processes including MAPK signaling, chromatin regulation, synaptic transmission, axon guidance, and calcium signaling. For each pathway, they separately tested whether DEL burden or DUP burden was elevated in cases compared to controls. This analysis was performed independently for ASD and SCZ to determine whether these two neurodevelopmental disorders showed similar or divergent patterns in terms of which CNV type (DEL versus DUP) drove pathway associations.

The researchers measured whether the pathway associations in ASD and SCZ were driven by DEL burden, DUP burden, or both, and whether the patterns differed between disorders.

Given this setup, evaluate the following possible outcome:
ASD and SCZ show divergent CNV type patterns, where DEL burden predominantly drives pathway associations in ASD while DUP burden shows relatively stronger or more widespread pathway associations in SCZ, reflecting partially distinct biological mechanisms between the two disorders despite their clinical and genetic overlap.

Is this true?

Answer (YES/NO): NO